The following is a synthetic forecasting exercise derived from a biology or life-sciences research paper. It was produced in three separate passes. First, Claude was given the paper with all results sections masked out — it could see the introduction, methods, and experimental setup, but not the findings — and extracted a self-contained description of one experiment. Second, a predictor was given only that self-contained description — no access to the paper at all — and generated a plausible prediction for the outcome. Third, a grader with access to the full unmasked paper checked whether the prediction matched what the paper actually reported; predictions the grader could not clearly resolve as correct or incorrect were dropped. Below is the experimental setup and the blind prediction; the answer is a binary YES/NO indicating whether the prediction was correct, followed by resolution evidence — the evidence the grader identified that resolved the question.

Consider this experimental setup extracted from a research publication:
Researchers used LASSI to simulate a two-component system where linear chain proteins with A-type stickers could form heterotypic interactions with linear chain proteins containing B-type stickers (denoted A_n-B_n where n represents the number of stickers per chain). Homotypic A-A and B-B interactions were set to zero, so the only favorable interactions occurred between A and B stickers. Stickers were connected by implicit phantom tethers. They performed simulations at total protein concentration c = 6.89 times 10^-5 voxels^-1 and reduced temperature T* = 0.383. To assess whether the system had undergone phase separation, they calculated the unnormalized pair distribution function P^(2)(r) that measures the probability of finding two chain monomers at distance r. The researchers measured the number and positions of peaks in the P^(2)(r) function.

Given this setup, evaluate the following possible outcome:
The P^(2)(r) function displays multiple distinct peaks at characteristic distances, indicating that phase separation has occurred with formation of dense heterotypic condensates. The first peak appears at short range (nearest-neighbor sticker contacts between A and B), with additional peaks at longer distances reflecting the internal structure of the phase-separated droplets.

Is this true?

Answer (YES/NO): YES